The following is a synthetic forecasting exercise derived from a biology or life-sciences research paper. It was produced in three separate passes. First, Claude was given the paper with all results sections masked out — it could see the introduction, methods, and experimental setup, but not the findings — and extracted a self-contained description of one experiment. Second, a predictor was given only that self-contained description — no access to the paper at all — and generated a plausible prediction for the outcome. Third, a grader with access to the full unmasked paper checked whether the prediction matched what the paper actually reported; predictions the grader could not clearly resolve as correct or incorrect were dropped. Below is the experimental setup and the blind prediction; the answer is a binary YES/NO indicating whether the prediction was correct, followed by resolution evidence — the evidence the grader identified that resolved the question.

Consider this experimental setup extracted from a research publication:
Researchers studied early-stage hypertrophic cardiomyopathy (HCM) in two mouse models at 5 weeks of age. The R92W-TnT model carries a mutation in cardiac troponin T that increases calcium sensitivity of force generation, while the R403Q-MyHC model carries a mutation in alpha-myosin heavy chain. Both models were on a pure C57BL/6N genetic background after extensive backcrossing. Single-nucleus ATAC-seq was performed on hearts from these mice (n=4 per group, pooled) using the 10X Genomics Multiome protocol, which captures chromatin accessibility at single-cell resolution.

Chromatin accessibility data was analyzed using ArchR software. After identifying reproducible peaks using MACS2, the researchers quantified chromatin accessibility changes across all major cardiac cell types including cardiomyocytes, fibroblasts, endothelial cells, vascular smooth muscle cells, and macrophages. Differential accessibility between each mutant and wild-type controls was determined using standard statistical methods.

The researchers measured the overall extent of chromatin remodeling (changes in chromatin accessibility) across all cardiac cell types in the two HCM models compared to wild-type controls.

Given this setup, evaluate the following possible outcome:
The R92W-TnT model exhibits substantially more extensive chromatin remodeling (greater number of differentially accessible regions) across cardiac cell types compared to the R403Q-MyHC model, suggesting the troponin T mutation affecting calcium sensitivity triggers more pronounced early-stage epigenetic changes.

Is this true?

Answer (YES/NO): YES